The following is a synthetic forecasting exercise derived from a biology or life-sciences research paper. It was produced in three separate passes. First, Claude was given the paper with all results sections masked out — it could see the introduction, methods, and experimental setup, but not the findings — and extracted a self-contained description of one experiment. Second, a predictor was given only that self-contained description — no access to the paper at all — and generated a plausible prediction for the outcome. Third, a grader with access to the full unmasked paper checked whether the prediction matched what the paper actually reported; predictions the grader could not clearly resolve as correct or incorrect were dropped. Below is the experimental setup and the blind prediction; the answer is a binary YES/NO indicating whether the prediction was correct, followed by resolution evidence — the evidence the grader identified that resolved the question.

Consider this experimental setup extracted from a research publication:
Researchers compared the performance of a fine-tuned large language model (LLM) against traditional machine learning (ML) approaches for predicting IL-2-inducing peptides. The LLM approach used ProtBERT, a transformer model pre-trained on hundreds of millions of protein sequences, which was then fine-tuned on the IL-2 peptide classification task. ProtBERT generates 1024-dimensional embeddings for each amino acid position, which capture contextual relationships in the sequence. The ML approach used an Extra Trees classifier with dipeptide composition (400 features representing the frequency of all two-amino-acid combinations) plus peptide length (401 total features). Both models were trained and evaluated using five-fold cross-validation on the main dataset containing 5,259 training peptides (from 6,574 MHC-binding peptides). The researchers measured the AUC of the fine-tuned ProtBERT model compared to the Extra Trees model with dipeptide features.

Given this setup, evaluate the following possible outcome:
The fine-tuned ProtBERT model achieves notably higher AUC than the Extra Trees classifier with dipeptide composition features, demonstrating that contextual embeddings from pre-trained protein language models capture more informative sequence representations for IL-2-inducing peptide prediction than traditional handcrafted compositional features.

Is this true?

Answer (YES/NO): NO